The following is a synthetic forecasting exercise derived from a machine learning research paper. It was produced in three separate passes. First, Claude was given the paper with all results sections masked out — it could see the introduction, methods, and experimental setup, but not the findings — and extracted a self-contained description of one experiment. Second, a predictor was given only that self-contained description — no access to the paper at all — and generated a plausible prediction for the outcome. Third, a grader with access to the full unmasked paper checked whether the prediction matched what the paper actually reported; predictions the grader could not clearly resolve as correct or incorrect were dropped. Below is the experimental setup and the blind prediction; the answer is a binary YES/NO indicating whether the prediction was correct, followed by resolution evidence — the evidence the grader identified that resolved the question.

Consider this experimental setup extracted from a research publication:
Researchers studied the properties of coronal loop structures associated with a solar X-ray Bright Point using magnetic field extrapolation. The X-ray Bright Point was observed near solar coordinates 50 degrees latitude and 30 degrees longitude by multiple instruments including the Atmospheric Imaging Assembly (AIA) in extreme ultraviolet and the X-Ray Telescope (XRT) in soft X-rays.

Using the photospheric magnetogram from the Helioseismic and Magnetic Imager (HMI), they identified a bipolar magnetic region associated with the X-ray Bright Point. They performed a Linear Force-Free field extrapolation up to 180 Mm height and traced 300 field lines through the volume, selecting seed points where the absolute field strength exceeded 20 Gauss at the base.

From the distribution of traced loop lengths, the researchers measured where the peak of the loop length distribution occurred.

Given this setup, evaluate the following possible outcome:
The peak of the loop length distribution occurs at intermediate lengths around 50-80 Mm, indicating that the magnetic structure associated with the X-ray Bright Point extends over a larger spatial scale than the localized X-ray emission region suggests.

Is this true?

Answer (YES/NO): NO